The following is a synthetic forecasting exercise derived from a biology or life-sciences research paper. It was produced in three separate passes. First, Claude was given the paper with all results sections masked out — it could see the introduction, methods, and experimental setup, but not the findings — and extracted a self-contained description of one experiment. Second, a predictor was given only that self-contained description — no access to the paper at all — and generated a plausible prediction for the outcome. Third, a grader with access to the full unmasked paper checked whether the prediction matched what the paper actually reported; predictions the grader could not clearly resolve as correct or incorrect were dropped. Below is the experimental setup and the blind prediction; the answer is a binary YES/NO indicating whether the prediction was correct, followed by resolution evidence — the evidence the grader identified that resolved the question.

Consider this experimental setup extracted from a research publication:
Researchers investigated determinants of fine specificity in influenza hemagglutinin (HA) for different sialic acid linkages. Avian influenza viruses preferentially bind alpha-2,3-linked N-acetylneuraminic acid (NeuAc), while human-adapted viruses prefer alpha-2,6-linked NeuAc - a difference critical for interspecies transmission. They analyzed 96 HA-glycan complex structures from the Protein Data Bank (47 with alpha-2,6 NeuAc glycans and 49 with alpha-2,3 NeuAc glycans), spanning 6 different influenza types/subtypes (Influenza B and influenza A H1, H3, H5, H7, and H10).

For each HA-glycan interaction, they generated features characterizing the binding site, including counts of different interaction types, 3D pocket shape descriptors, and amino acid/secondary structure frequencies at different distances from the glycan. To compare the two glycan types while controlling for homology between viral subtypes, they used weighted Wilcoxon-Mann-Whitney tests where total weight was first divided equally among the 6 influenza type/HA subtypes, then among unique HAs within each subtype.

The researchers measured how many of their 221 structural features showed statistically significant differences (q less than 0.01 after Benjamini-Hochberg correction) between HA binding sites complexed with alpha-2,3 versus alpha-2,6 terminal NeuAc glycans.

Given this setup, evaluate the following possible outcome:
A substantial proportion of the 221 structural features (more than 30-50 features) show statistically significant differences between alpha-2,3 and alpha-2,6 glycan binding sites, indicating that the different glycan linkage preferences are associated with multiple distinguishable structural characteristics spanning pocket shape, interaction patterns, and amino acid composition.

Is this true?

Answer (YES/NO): YES